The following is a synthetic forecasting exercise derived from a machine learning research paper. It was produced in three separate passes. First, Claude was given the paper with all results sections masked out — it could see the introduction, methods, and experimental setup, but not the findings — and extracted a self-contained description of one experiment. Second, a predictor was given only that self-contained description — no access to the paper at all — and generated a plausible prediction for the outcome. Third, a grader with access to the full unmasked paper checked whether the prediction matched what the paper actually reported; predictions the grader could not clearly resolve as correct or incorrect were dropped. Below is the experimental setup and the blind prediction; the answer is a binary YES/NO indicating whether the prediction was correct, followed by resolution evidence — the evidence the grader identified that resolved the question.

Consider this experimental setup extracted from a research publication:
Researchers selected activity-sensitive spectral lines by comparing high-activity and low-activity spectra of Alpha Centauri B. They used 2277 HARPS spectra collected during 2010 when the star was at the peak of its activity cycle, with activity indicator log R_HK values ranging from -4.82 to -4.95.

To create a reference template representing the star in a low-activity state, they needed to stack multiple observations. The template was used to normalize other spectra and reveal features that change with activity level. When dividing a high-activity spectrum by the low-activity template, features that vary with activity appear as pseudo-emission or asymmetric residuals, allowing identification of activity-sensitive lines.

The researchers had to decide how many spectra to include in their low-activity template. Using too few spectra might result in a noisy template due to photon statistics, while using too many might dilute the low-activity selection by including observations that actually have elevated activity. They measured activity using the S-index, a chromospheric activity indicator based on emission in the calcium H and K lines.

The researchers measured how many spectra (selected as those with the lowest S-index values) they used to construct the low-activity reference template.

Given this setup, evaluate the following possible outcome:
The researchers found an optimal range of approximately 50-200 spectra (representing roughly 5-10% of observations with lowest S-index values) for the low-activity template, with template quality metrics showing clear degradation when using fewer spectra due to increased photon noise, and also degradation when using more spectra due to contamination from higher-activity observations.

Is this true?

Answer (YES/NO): NO